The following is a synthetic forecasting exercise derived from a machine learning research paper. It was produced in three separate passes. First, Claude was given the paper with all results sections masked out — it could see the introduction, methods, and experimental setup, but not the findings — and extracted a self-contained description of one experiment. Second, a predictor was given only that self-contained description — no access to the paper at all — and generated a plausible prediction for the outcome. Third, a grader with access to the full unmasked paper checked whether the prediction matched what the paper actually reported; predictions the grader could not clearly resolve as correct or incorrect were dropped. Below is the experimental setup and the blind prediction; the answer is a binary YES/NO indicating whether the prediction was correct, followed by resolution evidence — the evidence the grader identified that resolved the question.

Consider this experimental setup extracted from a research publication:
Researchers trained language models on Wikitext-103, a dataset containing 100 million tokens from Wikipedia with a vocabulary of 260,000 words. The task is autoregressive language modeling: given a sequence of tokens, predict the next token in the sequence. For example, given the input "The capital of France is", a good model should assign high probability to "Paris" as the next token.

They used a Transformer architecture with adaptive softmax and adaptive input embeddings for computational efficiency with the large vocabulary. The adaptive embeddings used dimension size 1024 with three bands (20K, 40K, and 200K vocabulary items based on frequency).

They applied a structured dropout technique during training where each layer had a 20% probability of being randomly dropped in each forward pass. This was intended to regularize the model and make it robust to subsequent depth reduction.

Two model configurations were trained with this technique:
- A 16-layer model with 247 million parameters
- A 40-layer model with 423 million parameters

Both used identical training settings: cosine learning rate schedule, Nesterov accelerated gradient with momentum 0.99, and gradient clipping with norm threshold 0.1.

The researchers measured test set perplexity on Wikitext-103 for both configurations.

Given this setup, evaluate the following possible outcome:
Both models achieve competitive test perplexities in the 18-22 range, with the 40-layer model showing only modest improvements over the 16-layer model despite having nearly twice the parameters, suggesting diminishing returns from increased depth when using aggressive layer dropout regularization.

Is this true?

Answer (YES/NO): NO